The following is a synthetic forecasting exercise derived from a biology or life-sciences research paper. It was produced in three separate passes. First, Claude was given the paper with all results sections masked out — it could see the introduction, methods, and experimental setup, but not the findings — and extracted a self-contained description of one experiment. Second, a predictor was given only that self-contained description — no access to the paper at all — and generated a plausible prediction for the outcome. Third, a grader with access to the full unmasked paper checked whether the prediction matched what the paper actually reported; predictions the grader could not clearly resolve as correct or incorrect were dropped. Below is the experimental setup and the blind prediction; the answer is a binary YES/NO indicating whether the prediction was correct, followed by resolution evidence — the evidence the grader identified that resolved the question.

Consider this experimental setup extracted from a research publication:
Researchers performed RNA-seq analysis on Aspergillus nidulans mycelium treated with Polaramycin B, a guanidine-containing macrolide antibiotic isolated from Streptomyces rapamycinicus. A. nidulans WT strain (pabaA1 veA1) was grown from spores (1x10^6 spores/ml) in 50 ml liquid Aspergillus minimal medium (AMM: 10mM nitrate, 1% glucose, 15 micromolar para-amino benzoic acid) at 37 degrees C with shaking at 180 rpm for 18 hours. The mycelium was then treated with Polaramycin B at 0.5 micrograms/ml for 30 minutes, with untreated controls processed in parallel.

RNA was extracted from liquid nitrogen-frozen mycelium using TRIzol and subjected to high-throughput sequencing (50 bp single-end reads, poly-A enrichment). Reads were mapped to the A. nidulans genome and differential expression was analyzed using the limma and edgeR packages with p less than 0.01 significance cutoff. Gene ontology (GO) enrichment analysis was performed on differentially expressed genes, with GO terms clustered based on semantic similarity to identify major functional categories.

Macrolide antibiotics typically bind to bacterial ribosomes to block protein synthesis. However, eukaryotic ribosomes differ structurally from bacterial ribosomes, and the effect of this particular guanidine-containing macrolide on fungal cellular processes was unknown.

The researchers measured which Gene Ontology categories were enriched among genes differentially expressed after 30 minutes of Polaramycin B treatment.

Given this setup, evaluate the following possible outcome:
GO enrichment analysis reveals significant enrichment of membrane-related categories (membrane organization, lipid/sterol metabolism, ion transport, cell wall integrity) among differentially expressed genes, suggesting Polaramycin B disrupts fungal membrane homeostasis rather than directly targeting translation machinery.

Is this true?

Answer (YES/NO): NO